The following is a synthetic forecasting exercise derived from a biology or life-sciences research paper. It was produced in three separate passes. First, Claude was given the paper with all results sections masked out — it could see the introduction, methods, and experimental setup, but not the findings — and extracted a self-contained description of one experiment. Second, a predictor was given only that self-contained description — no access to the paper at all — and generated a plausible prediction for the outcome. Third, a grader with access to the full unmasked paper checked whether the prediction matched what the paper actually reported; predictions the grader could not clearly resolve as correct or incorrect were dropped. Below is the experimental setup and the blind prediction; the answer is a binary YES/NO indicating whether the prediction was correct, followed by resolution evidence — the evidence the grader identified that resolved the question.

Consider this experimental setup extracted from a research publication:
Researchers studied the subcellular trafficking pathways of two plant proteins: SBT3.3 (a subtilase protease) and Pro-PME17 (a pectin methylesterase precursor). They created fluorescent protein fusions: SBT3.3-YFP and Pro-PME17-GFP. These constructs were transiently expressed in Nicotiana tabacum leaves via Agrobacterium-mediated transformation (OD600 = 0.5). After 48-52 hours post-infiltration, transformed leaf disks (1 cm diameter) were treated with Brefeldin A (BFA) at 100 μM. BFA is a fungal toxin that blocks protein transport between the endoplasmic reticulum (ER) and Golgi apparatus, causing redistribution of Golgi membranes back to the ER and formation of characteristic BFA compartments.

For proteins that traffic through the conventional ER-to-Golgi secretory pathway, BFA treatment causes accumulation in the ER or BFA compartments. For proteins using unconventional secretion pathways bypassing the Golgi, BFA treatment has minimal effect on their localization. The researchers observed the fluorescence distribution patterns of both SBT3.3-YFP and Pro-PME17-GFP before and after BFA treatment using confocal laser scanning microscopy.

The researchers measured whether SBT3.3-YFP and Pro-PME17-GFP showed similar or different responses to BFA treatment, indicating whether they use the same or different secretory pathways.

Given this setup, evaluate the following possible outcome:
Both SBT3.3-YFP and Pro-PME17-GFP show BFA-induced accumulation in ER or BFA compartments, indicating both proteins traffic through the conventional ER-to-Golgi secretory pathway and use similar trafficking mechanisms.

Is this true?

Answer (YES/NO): NO